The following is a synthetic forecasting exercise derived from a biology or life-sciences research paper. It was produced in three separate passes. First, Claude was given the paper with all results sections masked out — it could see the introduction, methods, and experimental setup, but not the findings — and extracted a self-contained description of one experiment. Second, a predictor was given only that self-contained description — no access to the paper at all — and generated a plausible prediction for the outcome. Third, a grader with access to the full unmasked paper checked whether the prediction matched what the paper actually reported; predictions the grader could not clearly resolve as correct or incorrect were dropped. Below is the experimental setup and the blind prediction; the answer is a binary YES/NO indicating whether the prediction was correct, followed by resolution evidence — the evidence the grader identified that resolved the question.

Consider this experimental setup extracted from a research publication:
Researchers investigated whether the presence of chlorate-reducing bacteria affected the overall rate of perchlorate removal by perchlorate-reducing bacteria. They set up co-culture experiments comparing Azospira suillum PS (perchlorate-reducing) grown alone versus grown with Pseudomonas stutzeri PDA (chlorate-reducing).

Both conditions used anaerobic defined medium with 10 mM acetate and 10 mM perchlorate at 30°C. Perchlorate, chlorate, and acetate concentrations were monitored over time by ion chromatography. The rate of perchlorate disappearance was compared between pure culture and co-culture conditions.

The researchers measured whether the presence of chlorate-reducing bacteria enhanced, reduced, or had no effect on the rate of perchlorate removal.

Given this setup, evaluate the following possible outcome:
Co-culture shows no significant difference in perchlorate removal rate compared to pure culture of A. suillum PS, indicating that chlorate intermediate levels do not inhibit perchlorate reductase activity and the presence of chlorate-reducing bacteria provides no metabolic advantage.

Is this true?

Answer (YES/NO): NO